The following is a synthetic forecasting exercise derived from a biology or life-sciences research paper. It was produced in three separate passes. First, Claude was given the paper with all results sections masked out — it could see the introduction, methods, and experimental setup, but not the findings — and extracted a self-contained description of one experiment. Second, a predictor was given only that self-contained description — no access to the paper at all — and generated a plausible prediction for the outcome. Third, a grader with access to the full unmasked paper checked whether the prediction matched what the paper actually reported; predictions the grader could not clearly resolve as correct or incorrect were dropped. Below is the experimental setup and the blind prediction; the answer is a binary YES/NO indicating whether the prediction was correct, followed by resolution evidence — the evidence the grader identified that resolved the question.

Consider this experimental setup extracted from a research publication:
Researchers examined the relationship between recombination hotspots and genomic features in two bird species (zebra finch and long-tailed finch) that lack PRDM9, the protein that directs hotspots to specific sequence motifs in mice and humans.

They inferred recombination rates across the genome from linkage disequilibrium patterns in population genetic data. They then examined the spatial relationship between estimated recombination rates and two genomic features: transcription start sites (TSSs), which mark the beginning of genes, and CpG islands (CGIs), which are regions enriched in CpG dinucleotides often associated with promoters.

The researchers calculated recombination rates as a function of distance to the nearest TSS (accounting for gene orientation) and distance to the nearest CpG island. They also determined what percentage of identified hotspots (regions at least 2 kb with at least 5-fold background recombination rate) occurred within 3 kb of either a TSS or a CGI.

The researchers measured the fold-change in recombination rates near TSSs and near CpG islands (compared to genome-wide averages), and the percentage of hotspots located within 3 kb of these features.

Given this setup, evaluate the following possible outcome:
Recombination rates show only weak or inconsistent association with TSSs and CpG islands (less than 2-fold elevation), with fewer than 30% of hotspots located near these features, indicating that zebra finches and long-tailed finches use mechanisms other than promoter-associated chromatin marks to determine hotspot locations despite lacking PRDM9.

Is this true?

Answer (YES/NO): NO